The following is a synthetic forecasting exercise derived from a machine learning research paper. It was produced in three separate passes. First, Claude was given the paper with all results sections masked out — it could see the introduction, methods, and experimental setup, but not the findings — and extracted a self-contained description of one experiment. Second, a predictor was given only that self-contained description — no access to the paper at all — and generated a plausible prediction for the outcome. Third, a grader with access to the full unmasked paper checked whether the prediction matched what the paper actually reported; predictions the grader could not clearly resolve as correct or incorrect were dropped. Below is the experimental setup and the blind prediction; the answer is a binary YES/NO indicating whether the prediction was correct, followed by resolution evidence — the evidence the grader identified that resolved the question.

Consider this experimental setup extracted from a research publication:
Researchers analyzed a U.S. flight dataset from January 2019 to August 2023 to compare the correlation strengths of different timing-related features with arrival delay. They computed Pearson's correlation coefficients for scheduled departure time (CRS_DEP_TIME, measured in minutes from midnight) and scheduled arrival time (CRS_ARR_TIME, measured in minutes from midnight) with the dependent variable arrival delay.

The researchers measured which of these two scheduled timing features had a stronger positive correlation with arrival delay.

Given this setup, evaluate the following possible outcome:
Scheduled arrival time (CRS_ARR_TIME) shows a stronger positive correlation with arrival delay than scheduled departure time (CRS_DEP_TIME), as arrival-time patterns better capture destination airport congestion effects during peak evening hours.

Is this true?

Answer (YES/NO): NO